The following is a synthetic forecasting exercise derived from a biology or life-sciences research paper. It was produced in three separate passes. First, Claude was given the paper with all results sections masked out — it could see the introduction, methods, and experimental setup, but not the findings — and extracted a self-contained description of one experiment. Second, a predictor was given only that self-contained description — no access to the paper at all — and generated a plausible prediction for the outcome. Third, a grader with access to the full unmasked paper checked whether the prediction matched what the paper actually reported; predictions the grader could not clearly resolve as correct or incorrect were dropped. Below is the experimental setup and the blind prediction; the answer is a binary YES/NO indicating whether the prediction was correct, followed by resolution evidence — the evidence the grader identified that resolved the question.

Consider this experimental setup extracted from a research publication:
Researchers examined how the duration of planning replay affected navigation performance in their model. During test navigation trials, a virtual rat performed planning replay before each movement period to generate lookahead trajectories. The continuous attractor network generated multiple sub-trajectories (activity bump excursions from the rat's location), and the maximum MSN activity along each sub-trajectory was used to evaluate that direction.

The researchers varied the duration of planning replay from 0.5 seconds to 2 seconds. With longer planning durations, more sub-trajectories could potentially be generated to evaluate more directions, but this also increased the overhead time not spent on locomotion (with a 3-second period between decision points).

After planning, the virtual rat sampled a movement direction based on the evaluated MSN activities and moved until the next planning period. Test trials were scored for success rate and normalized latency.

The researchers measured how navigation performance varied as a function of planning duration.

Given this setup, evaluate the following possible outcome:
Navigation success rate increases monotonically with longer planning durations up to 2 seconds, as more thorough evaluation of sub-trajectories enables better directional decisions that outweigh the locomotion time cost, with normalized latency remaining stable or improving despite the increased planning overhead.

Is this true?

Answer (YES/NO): NO